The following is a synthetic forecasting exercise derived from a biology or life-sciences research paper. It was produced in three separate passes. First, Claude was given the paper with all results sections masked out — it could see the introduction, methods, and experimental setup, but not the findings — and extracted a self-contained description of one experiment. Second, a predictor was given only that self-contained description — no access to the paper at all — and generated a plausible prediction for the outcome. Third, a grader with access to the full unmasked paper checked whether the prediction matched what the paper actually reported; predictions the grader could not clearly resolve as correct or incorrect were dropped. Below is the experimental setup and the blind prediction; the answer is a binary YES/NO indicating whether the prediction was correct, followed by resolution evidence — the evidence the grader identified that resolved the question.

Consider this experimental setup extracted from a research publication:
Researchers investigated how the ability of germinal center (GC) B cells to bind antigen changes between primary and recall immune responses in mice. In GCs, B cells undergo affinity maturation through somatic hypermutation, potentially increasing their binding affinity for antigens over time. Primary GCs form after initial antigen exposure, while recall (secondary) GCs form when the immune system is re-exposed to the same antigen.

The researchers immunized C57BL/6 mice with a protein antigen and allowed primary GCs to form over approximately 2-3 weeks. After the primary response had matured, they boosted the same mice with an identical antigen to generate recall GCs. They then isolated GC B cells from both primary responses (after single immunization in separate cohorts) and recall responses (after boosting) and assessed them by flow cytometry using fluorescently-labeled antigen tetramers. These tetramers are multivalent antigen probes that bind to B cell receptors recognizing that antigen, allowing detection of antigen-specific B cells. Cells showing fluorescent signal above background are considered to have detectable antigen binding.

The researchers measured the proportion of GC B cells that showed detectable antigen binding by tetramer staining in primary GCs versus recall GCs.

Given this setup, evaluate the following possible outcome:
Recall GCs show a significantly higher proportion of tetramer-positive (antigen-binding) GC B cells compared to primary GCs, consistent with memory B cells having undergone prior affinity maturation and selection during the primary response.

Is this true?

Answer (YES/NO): NO